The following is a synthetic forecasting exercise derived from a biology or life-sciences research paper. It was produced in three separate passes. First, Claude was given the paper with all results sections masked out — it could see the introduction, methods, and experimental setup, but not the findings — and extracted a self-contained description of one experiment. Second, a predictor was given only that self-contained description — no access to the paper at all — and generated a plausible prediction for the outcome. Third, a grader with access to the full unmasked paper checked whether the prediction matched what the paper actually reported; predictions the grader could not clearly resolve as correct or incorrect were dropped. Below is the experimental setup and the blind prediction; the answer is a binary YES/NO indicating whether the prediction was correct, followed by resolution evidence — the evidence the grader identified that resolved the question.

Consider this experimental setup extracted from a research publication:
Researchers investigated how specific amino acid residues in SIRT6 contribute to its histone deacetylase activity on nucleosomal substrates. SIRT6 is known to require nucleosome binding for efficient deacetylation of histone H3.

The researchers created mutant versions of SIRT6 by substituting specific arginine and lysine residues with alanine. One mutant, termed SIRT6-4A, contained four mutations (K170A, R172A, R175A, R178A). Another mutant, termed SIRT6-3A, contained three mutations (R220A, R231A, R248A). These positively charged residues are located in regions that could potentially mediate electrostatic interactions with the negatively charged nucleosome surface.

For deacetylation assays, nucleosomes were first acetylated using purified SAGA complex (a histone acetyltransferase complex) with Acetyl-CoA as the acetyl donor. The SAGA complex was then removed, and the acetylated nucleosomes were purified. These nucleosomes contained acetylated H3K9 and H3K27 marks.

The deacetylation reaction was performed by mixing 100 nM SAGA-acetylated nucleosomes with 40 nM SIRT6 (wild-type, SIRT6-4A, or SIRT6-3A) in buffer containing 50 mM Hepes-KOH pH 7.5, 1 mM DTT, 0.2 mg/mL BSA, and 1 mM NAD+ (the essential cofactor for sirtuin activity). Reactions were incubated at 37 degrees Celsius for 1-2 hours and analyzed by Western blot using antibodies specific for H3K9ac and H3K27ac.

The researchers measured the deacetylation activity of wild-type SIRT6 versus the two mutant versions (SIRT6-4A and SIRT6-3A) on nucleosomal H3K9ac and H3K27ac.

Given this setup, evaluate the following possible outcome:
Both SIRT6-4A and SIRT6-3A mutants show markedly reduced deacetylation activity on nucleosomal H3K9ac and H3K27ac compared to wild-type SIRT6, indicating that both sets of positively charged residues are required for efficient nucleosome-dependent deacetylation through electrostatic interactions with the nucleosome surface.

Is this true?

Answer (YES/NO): NO